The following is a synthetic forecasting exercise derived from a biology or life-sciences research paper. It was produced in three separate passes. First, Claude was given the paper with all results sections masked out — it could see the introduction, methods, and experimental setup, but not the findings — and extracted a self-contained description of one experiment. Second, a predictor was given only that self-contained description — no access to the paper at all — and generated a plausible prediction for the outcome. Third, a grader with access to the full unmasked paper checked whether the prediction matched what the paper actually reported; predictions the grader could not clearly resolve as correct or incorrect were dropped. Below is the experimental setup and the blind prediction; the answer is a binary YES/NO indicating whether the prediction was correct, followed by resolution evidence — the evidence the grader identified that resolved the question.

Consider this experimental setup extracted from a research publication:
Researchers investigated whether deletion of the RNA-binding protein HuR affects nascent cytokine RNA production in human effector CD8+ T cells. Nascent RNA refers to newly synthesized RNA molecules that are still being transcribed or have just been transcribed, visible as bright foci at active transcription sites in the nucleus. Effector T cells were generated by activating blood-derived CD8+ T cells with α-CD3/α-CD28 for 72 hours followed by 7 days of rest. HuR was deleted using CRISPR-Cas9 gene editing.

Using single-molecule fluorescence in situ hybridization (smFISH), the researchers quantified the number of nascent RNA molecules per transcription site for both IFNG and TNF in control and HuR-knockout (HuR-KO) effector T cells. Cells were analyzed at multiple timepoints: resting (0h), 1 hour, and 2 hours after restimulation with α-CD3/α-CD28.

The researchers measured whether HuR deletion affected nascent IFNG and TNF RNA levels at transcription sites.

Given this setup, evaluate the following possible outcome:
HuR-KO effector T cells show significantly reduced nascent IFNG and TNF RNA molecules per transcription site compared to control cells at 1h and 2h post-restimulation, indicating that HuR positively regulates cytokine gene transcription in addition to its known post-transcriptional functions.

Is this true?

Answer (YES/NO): NO